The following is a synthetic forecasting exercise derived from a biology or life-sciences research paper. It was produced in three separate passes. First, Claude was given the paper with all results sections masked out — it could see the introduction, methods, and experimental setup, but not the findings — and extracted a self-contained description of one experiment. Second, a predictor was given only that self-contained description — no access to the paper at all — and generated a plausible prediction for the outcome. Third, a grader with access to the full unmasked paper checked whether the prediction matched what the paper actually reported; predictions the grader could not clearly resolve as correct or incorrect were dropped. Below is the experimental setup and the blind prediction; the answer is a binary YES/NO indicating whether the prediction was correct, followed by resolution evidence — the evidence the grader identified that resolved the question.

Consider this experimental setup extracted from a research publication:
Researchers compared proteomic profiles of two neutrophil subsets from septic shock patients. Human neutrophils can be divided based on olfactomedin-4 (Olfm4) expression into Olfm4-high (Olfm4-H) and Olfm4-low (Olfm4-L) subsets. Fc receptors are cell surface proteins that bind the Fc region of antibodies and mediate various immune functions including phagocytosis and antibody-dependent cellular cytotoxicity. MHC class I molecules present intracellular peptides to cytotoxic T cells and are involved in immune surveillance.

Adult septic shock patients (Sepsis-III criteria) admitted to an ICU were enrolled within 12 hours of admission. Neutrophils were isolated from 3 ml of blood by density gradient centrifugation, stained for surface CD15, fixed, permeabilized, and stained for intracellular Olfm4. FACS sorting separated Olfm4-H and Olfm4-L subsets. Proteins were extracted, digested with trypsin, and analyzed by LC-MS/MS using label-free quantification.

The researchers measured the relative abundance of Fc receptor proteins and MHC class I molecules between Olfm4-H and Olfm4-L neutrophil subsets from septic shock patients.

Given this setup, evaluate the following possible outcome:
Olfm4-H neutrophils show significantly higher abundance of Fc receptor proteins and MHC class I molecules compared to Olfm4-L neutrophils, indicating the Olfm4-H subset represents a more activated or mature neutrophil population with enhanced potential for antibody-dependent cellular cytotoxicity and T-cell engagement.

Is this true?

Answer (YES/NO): NO